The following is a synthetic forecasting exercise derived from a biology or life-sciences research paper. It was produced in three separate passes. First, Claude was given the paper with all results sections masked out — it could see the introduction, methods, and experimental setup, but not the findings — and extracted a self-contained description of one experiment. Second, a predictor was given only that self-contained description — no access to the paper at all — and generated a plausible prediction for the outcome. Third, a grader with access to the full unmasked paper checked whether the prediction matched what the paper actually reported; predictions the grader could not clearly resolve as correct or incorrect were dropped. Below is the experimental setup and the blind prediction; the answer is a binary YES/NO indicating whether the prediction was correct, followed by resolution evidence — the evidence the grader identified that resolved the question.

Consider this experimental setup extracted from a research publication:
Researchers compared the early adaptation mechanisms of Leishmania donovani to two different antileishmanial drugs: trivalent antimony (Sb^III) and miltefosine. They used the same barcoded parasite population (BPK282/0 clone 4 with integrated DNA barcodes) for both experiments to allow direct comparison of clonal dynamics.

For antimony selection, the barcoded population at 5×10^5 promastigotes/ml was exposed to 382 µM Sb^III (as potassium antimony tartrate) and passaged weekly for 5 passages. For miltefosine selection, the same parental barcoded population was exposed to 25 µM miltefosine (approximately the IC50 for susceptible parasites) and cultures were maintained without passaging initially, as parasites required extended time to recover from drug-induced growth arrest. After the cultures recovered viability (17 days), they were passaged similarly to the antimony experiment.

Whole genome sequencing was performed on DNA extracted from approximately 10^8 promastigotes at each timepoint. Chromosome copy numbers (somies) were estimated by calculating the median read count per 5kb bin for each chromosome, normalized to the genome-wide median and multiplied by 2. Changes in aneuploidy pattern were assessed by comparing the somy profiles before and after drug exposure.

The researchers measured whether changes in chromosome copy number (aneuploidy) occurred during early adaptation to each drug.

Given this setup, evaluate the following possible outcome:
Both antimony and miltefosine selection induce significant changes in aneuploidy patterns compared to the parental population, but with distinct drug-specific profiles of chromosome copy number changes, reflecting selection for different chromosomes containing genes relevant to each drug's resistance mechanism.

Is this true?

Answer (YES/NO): NO